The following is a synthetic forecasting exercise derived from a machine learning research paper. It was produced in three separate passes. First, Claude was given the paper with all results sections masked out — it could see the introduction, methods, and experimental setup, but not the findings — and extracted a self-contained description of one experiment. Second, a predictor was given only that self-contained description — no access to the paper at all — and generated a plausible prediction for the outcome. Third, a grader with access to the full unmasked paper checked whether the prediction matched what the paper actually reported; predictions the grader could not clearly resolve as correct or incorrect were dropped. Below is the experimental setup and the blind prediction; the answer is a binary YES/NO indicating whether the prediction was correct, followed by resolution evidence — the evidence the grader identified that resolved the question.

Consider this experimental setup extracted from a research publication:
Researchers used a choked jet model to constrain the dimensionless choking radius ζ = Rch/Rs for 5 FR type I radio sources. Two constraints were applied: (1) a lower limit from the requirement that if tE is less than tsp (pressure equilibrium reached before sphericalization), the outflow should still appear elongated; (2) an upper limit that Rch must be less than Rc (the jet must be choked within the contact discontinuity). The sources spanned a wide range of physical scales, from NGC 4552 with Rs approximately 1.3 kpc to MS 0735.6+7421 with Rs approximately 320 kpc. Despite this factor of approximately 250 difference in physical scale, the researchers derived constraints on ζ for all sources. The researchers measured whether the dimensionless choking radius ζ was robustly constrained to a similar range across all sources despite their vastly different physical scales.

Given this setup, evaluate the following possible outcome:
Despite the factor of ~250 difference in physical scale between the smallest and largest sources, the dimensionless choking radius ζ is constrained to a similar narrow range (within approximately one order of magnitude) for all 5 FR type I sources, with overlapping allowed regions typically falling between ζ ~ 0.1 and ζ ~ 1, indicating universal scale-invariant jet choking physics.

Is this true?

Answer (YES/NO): YES